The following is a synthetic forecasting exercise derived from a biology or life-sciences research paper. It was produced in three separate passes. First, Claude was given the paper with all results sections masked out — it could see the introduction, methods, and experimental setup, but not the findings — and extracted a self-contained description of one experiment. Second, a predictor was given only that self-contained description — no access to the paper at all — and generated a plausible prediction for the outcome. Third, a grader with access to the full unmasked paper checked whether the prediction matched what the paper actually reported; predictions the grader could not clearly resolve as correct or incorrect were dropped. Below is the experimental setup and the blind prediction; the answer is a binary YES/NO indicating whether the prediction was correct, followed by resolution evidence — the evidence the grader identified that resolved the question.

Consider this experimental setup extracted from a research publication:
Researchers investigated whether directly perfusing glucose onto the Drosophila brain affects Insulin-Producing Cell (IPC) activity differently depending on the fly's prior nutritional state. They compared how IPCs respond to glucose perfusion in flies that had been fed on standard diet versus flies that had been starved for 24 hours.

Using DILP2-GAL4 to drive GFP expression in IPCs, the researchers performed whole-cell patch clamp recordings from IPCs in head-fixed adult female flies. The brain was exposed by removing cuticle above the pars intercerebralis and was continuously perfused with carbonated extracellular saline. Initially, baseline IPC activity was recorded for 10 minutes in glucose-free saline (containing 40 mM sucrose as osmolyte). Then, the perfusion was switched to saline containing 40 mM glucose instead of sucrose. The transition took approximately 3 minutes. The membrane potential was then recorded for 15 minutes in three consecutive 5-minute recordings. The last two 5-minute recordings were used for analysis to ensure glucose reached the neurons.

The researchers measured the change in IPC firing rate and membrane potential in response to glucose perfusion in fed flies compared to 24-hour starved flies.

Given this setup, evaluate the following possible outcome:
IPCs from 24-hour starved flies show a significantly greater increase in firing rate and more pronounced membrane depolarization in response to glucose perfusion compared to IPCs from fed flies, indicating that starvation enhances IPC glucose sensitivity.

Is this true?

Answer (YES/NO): NO